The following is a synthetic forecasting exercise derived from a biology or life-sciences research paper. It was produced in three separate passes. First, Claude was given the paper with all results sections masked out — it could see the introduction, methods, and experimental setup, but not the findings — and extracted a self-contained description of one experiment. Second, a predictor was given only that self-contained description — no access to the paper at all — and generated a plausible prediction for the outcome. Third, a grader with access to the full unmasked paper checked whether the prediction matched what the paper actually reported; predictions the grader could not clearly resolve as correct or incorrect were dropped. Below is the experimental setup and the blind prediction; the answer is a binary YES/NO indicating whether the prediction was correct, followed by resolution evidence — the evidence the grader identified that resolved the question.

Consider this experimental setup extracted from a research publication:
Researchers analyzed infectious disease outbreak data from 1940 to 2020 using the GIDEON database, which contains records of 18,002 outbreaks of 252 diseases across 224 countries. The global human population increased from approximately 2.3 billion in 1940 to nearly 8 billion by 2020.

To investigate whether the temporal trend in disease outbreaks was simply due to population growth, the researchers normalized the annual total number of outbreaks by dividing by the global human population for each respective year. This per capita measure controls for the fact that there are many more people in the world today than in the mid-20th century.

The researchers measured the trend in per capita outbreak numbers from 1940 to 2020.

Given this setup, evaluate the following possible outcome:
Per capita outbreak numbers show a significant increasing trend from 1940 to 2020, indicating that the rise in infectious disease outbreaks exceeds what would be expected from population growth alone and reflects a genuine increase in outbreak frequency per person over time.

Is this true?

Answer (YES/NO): NO